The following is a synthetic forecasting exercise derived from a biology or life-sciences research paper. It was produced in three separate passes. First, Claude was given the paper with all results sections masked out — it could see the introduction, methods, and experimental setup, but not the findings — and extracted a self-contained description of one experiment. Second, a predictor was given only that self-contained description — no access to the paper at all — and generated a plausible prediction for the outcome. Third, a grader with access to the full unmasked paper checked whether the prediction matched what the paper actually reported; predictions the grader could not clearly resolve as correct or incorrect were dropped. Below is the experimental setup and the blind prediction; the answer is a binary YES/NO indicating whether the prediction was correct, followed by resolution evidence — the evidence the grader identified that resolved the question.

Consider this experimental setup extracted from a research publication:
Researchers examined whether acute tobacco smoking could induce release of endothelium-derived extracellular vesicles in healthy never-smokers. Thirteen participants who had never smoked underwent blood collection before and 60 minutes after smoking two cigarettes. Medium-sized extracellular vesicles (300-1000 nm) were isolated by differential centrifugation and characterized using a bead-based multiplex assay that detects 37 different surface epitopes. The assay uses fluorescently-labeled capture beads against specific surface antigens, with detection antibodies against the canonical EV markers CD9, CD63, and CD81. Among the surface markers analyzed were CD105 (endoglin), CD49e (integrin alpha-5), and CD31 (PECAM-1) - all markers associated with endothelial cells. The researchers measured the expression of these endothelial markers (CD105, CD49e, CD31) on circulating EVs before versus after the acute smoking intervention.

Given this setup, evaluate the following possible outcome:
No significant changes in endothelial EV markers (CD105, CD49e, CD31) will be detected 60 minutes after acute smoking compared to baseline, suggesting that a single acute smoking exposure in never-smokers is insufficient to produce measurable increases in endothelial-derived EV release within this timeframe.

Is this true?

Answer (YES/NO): NO